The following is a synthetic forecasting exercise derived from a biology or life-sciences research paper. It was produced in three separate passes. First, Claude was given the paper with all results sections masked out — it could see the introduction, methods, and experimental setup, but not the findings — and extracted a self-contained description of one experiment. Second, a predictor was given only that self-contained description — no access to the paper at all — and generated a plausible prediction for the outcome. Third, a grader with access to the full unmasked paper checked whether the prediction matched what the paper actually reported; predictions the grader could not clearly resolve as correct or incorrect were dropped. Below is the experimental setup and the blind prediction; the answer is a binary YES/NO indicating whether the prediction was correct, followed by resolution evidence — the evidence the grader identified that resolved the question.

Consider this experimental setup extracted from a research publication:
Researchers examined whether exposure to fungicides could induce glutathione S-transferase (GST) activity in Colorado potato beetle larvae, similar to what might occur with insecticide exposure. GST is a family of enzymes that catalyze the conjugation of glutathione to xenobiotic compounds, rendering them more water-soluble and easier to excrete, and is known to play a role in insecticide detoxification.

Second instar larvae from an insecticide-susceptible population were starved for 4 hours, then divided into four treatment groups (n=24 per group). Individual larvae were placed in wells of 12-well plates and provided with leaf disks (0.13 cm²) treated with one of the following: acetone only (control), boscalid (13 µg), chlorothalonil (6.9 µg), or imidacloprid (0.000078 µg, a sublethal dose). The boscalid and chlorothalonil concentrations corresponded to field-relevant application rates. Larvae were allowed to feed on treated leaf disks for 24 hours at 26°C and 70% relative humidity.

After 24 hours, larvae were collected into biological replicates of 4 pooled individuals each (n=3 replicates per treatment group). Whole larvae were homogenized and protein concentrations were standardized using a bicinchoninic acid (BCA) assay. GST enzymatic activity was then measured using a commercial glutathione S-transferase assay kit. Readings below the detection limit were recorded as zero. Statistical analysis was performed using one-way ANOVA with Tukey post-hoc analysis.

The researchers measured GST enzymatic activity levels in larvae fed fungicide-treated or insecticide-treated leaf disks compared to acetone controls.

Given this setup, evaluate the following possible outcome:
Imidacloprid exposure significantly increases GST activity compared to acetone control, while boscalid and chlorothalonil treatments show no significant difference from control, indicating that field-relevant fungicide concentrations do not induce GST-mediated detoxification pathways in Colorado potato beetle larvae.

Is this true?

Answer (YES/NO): NO